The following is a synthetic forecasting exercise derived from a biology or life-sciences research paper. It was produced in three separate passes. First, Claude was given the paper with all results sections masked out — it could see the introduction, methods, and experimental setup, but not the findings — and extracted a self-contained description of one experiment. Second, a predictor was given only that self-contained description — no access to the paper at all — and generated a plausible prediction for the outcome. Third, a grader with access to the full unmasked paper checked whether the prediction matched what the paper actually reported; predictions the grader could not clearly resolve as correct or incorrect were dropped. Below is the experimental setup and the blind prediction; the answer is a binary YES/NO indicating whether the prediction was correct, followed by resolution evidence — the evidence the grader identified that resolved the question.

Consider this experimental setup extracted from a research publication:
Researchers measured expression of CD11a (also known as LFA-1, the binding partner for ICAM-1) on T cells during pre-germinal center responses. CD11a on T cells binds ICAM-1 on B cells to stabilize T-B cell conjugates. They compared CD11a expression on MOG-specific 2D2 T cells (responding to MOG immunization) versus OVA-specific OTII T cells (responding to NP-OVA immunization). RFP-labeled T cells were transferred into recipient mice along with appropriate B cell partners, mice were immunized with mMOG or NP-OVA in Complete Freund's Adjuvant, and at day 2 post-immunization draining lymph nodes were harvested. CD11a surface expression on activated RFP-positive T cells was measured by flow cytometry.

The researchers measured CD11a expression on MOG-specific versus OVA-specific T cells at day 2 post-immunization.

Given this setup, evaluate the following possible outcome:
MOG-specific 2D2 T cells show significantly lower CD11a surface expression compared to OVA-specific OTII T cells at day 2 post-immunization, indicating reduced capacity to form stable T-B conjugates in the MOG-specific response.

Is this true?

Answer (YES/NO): NO